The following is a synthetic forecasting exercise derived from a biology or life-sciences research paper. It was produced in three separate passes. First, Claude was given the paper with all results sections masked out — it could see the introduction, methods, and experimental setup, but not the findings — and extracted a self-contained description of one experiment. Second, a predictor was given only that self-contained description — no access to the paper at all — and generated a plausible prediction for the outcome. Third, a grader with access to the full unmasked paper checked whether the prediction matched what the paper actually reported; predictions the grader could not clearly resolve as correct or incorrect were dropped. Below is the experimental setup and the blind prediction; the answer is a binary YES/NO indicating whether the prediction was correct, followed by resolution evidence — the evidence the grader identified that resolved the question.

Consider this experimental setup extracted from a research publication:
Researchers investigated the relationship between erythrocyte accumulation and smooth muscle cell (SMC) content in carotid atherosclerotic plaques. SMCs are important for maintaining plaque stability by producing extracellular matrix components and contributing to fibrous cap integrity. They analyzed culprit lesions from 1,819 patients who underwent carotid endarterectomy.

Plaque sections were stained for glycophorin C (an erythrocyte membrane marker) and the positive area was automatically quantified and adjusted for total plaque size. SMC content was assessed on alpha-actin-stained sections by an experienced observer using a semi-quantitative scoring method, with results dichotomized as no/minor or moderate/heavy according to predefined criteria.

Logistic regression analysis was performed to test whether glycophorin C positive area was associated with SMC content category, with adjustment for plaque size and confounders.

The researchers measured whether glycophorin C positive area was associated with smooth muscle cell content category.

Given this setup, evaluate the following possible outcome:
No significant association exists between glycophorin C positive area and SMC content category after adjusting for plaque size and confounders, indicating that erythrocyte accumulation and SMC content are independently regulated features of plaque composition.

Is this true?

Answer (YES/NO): NO